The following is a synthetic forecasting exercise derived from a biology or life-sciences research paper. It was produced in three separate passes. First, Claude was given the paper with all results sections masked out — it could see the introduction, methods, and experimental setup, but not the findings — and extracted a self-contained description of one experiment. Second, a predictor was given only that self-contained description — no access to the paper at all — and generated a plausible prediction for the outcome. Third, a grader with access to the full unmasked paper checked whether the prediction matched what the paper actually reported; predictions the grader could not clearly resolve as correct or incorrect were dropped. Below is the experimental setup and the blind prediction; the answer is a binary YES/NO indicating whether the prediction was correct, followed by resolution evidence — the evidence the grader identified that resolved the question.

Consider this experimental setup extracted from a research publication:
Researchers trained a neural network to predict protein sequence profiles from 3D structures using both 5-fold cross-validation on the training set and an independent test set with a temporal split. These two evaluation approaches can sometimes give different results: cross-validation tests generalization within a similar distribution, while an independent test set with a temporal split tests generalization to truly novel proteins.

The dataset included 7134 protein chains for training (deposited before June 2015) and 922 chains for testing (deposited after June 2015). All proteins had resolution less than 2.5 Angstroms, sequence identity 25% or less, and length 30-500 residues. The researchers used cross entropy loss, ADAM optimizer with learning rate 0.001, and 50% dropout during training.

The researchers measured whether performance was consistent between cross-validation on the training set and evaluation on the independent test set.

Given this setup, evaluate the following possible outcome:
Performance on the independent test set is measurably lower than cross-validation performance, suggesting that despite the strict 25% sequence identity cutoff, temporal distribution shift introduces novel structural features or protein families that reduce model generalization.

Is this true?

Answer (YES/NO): NO